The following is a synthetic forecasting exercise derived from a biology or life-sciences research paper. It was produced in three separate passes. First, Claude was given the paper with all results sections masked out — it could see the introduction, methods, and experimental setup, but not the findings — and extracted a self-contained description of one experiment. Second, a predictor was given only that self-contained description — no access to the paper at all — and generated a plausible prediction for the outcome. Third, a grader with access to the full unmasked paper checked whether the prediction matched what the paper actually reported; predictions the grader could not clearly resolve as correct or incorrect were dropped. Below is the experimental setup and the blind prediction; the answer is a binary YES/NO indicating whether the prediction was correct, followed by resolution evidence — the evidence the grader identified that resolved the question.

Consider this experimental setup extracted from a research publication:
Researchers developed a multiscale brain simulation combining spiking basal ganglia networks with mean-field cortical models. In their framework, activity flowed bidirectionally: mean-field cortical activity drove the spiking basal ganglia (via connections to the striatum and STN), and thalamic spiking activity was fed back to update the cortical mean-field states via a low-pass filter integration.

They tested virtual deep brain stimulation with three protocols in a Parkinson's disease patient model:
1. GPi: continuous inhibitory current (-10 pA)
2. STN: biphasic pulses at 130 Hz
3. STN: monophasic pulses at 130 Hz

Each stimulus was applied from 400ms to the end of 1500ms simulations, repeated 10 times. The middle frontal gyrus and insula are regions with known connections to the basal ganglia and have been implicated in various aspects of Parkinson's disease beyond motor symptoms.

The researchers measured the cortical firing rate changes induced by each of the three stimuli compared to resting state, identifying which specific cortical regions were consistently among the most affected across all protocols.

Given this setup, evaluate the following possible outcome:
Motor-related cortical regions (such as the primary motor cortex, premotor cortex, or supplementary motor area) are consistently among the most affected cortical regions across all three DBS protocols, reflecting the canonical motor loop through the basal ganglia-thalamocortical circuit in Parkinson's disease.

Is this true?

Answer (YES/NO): NO